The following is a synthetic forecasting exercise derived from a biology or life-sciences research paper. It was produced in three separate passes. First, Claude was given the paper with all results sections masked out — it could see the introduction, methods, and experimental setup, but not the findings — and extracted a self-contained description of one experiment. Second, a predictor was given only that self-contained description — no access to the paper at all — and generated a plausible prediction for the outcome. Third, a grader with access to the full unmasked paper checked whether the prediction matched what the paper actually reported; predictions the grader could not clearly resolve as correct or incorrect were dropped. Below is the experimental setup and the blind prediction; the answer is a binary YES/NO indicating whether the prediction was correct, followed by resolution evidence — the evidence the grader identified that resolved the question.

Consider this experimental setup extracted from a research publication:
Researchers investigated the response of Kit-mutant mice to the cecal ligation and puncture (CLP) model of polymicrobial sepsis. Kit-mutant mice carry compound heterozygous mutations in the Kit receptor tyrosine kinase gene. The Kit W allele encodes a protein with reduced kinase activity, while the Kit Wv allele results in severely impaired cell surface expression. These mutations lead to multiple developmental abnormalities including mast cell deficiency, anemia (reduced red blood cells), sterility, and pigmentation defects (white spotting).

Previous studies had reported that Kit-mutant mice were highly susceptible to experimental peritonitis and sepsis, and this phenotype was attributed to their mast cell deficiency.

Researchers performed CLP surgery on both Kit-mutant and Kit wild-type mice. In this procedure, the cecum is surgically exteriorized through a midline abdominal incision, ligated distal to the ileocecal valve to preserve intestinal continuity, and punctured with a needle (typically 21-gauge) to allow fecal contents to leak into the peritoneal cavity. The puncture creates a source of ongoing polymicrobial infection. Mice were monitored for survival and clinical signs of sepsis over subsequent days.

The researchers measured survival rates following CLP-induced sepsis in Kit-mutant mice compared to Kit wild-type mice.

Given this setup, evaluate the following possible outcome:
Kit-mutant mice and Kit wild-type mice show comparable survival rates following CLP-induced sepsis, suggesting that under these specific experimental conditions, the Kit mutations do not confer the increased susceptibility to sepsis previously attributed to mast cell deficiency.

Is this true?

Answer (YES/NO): NO